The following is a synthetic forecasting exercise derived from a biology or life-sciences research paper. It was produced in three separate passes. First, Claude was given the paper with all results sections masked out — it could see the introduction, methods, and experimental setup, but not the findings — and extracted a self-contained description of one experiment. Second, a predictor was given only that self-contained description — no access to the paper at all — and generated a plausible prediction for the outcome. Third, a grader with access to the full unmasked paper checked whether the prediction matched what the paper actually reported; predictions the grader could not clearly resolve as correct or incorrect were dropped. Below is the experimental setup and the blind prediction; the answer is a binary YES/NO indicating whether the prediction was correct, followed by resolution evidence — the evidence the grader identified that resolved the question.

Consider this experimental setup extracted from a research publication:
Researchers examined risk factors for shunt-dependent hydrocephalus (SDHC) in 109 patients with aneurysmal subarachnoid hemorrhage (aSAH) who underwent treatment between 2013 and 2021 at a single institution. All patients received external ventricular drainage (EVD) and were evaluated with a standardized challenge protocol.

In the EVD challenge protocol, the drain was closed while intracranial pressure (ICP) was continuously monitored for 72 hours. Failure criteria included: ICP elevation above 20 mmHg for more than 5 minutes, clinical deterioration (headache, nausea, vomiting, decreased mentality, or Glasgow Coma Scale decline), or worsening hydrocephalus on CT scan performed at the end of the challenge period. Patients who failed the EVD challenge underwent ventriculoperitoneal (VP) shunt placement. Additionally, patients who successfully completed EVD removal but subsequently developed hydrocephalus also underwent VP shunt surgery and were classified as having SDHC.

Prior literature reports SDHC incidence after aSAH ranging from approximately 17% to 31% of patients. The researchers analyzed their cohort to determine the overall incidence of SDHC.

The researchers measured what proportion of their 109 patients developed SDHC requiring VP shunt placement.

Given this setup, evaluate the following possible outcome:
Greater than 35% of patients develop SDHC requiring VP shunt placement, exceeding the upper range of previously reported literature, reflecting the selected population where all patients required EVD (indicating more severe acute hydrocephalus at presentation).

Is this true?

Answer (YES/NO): YES